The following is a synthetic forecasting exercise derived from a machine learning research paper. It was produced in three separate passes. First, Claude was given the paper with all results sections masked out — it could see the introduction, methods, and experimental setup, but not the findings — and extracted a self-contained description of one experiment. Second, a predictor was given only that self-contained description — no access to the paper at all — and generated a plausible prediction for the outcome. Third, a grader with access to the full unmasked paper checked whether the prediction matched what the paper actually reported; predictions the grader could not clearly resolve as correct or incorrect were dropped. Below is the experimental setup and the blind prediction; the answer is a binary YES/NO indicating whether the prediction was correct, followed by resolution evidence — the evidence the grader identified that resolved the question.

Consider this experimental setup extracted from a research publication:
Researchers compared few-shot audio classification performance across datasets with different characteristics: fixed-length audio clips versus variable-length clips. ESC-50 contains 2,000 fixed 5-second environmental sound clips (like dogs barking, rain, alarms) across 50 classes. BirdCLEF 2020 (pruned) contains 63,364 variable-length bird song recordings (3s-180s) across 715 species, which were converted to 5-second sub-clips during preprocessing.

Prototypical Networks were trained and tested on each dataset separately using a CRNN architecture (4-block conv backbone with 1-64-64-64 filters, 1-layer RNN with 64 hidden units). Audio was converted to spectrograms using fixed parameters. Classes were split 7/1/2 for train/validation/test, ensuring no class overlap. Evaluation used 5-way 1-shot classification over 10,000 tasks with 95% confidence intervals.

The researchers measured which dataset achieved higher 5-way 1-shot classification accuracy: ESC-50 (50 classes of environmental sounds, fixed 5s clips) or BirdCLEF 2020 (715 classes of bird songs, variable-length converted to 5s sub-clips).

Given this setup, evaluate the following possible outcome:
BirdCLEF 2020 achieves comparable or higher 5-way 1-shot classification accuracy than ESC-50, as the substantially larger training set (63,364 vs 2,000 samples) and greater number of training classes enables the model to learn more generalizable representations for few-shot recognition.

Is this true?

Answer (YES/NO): NO